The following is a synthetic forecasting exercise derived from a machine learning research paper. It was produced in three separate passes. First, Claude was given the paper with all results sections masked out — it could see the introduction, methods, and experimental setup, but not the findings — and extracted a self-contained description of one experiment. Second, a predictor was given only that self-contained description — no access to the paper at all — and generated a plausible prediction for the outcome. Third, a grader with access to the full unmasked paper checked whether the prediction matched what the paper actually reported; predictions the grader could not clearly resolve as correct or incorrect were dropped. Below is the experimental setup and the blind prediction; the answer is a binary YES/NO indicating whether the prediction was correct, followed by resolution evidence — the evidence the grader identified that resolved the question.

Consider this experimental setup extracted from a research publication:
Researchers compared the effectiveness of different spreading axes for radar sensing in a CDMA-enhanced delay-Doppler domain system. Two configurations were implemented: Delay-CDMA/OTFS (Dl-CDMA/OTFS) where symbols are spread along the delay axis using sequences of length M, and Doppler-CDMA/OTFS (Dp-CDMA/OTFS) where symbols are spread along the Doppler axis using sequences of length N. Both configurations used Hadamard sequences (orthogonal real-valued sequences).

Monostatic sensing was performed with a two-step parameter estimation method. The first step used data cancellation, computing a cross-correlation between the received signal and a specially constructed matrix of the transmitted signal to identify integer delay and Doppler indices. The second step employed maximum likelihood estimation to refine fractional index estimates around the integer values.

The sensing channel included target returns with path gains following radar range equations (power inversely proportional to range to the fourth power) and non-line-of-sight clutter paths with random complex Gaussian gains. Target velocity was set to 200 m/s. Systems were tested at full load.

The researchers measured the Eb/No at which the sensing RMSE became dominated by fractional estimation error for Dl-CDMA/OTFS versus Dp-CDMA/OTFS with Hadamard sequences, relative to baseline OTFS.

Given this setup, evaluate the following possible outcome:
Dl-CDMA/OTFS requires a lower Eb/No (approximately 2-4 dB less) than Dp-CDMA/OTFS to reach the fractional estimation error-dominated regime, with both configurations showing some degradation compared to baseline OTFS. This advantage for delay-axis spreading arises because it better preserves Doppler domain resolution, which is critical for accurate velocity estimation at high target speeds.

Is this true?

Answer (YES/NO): NO